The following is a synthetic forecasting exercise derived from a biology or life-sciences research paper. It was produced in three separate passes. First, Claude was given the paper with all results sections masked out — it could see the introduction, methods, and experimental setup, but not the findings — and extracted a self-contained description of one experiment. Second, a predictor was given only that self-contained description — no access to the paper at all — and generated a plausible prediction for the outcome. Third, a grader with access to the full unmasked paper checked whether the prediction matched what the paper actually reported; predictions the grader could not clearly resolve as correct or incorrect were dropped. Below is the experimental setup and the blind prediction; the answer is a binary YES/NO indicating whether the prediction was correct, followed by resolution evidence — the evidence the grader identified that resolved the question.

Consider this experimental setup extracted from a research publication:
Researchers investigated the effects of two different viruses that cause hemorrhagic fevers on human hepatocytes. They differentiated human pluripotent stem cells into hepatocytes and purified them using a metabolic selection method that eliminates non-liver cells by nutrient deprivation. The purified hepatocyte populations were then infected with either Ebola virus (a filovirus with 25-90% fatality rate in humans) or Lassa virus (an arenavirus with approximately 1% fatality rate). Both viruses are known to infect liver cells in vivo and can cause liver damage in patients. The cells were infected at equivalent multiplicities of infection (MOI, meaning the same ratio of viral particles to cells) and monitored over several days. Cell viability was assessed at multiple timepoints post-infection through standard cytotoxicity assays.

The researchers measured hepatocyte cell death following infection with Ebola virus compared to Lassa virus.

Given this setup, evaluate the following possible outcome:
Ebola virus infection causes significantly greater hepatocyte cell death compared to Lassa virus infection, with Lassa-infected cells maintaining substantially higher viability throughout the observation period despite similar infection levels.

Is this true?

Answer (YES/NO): YES